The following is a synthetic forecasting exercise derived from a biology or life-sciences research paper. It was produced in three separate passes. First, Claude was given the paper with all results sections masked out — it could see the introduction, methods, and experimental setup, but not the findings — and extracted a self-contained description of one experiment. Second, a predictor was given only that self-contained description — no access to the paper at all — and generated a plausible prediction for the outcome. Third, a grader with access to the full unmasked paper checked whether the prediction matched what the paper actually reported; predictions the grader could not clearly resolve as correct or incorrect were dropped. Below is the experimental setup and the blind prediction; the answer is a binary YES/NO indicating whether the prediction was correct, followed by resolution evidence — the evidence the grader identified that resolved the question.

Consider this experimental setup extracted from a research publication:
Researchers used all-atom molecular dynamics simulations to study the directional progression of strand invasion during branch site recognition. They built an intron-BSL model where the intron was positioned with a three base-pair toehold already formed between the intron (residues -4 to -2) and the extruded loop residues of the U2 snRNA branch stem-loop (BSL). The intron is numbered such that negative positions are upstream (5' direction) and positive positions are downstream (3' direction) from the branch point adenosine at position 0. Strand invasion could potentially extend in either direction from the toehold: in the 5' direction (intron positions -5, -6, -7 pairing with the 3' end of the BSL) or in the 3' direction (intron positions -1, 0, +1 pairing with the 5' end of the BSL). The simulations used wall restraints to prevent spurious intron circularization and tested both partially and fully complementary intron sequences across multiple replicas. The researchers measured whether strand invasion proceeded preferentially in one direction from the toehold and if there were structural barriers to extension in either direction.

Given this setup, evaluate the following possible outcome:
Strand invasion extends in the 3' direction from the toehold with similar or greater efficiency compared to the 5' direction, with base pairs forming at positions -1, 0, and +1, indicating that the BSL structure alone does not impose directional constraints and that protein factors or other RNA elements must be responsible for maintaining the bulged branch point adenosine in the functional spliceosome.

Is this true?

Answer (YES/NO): NO